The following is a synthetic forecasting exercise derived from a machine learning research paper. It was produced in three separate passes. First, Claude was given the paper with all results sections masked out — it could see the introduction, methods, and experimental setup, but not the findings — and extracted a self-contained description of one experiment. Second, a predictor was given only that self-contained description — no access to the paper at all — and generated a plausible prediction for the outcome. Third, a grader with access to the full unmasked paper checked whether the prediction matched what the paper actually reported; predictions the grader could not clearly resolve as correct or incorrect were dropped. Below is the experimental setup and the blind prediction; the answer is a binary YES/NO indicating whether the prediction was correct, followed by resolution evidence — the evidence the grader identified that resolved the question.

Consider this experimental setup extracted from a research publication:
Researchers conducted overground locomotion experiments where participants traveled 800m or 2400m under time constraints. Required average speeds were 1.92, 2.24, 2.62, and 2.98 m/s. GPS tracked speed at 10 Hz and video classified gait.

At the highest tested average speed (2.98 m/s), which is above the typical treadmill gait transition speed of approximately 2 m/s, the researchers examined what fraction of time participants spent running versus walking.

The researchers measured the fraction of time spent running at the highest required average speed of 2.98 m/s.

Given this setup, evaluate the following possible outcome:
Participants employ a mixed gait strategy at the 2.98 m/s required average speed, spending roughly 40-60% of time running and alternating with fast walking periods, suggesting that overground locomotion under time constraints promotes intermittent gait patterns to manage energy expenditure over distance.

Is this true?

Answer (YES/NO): NO